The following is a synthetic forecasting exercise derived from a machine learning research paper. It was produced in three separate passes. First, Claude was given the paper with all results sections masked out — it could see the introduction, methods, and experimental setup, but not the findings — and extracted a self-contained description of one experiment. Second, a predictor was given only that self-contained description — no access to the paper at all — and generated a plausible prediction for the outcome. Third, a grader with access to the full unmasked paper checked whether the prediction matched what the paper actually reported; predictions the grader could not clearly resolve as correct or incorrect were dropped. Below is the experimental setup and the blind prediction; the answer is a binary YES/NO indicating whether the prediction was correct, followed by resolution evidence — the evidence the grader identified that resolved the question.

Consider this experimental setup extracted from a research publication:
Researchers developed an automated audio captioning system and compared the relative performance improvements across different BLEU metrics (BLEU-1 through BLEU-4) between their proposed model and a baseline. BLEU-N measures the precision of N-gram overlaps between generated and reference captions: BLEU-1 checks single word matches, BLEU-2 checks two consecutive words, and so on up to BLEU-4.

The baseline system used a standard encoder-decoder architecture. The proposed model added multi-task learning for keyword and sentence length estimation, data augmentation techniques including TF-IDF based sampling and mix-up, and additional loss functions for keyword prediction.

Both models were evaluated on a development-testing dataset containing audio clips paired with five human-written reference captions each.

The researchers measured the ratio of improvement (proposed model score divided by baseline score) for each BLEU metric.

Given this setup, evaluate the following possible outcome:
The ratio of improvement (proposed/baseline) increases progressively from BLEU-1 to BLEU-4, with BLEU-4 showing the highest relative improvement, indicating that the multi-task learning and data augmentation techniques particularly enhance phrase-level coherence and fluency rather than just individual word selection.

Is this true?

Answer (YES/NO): YES